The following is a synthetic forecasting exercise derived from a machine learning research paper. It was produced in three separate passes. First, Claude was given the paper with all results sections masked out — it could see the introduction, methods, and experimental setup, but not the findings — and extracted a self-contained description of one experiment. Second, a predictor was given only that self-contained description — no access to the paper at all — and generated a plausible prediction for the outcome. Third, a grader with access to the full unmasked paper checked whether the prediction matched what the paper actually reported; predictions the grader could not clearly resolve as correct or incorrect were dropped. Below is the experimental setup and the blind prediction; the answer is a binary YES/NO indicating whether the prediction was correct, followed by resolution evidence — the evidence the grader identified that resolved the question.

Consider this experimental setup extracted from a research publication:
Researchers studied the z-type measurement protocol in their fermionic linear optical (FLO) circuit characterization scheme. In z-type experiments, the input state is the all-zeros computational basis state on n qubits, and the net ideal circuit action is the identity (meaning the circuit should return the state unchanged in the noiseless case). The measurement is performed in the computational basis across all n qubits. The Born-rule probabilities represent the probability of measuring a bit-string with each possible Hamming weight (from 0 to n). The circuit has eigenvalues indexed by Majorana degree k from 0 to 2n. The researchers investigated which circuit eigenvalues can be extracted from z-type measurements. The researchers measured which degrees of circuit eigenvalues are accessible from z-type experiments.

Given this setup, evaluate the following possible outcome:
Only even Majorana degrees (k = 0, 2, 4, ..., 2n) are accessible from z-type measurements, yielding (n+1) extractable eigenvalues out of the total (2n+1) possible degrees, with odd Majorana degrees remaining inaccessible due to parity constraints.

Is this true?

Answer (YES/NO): YES